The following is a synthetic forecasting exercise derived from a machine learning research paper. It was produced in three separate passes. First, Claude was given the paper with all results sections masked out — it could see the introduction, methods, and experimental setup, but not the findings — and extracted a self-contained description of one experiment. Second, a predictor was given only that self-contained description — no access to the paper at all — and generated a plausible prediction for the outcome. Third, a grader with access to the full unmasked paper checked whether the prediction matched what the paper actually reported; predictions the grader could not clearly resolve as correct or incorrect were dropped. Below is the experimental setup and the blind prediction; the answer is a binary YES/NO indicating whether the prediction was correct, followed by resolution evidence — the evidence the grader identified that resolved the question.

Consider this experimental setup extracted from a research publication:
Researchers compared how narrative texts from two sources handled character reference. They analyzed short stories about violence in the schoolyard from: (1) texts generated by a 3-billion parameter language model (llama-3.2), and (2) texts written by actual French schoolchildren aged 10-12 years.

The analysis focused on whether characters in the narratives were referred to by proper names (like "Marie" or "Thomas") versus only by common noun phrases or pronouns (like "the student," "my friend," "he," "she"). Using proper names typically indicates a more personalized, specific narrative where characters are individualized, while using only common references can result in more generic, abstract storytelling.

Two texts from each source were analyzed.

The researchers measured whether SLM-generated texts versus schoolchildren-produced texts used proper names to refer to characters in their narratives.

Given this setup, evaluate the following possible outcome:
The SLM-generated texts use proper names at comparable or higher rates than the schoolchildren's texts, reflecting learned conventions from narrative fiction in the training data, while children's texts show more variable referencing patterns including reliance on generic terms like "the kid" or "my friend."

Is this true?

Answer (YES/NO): NO